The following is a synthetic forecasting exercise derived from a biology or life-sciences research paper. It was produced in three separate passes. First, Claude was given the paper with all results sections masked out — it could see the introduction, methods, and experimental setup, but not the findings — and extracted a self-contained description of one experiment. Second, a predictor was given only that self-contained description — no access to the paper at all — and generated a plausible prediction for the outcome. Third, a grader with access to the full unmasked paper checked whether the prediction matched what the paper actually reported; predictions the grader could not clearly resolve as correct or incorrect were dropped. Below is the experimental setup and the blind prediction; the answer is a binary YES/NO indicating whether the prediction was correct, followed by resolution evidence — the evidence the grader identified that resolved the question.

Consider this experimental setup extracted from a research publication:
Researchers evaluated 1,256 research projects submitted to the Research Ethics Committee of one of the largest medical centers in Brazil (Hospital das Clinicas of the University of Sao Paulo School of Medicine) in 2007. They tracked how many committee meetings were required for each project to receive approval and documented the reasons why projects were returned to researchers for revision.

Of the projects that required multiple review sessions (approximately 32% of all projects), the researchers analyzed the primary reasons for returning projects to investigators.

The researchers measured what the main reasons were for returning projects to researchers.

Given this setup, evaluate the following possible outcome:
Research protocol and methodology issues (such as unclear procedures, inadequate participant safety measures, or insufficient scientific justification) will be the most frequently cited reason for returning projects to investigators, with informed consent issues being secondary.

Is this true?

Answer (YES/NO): NO